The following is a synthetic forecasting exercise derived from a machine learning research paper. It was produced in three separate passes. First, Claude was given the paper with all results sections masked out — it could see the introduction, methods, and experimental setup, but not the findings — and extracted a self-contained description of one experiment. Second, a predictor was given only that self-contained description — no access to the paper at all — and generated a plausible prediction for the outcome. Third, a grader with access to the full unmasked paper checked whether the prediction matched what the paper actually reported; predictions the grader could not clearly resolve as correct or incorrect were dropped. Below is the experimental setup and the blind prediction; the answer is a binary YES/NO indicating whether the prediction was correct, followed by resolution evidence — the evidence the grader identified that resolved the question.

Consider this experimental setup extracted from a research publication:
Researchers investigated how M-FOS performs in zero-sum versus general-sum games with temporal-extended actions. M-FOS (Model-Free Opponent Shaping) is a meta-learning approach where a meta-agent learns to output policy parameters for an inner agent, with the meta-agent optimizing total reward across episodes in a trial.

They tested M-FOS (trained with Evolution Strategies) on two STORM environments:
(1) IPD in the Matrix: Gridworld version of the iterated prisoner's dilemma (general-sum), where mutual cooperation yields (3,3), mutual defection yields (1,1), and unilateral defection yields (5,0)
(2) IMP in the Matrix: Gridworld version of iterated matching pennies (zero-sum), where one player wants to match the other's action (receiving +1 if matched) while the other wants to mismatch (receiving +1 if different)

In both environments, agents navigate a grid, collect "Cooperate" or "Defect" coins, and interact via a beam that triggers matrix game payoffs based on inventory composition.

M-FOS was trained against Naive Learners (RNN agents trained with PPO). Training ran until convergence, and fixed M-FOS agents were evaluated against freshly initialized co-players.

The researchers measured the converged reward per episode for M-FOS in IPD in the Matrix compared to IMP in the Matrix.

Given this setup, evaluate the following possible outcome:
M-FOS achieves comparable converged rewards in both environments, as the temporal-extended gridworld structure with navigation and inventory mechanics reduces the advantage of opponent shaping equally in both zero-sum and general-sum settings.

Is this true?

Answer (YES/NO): NO